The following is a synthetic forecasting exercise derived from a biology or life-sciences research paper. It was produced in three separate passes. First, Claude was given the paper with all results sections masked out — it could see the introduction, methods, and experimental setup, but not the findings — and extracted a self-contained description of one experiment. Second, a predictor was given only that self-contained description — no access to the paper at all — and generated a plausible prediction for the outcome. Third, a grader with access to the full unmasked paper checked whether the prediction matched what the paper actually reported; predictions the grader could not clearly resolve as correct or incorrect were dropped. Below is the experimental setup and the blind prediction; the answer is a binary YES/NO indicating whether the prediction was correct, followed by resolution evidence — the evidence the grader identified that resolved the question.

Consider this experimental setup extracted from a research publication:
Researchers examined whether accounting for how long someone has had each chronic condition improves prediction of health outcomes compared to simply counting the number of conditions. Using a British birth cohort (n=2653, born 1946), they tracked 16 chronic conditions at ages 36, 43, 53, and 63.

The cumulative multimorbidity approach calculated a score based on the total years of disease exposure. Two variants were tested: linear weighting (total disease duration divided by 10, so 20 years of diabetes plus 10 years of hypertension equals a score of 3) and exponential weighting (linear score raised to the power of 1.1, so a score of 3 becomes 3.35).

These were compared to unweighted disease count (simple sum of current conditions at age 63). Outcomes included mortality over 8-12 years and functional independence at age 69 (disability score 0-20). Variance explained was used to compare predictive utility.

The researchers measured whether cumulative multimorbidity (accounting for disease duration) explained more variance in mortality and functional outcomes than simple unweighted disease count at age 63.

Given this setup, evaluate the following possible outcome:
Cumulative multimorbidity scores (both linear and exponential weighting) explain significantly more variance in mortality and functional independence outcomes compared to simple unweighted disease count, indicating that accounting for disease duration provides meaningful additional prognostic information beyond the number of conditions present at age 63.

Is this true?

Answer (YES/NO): NO